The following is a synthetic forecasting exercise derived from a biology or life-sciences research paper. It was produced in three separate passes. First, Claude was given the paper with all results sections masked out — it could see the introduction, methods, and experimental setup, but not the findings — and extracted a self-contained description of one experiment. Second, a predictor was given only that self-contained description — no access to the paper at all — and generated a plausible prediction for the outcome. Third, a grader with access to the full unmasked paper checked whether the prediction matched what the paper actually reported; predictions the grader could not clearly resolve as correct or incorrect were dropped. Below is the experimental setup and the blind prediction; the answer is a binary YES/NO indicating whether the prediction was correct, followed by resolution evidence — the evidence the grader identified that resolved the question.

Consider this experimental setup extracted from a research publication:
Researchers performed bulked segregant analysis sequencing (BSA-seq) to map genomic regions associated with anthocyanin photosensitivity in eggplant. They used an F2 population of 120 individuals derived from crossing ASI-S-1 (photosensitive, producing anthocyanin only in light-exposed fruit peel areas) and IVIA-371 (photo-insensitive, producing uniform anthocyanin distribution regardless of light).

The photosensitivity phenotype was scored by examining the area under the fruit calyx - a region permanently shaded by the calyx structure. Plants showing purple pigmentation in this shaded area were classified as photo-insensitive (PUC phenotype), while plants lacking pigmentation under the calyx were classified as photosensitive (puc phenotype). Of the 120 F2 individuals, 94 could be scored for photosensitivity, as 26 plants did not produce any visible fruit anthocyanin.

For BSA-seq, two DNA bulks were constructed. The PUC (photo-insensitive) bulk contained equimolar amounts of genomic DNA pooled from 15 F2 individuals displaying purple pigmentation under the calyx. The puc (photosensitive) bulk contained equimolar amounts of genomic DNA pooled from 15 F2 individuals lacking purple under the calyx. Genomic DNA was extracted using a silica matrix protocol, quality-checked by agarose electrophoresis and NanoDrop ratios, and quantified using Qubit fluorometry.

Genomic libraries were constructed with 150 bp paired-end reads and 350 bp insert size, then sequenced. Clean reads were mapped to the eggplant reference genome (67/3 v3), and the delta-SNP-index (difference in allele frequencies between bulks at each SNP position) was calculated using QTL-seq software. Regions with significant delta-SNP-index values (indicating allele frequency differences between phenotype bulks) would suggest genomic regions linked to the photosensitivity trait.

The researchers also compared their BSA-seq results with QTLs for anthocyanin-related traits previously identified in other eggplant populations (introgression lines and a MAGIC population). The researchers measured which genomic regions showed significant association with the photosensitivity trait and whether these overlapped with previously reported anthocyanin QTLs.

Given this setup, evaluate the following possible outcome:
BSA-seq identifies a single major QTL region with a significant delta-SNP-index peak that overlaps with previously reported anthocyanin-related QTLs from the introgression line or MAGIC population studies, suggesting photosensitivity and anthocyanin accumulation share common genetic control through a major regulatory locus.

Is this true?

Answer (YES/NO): YES